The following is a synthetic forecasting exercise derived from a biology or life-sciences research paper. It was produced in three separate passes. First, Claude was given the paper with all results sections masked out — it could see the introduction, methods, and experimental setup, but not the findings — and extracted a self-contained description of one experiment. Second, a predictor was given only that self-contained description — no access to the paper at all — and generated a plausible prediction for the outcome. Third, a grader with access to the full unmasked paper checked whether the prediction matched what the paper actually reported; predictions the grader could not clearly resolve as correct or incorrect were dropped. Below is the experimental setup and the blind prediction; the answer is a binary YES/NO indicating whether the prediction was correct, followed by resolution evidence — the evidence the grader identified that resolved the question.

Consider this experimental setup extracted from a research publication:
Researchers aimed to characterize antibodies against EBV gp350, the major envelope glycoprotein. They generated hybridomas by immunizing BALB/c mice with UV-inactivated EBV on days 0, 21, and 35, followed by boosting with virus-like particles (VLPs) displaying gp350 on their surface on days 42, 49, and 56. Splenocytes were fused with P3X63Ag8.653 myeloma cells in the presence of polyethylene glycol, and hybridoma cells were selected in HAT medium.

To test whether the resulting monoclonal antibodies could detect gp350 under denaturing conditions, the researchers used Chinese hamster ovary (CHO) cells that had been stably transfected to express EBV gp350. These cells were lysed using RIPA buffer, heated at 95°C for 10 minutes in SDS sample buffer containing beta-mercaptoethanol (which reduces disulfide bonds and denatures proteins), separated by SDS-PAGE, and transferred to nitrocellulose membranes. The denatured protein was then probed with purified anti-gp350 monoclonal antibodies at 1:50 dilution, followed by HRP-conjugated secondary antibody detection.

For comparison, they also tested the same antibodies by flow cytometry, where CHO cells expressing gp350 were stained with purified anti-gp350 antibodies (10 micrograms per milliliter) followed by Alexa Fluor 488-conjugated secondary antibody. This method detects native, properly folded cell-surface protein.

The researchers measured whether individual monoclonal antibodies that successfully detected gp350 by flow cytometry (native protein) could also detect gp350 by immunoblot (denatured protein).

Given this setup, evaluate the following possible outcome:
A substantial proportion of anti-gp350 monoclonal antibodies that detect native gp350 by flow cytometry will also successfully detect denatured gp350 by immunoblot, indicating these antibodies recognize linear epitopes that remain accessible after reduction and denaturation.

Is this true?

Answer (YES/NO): YES